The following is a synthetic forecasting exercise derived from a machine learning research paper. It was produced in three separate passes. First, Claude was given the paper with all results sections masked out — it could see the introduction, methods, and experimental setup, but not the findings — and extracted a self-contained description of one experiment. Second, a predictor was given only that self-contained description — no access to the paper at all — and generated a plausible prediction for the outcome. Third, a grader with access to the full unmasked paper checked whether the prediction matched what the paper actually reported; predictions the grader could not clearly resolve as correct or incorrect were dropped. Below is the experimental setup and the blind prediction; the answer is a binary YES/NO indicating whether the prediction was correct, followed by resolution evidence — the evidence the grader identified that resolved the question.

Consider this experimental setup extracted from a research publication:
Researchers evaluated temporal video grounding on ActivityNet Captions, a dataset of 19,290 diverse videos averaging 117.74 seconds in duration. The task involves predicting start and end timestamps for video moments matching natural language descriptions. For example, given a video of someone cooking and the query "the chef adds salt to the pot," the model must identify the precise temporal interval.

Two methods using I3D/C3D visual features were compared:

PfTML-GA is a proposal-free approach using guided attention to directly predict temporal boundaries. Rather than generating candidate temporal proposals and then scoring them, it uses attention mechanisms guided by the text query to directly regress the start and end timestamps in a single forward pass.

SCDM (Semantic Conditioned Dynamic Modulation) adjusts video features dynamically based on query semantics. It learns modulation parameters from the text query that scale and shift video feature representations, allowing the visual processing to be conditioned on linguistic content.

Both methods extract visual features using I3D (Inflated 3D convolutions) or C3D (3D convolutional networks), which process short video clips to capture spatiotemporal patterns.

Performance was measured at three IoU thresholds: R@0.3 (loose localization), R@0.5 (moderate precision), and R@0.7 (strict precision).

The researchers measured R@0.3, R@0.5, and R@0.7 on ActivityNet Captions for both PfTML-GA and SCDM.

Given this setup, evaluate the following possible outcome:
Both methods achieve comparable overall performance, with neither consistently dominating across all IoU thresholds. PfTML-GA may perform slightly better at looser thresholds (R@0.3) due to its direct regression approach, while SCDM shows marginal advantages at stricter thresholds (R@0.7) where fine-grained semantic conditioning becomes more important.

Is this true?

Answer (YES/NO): NO